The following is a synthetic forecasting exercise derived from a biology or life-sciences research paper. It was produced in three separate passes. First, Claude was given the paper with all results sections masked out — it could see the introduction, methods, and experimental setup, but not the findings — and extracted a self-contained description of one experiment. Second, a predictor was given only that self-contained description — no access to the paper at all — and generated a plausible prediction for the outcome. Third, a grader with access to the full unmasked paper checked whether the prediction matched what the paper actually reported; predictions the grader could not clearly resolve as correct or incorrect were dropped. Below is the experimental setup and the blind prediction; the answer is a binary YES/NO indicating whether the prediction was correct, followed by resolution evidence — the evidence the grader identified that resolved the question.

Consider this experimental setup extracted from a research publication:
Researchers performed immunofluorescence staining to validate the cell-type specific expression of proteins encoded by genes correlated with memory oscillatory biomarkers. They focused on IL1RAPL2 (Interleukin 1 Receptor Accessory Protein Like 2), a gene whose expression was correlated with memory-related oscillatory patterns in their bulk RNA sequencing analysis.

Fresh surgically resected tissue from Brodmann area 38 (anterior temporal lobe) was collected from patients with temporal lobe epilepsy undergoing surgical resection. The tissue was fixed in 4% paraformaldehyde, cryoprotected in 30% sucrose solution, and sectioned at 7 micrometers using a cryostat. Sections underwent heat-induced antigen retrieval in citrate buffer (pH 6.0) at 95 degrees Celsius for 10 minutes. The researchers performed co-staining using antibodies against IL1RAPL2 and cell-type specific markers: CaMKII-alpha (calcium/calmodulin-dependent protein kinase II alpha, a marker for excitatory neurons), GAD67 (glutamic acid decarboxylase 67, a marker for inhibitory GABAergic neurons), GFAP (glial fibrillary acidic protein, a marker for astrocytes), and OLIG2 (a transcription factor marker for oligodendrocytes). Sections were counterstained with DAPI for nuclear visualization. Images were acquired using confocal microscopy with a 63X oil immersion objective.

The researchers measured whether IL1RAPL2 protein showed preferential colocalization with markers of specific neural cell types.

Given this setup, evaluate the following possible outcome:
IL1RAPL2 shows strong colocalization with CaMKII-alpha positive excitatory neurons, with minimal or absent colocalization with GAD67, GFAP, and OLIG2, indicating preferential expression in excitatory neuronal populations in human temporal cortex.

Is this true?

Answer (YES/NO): NO